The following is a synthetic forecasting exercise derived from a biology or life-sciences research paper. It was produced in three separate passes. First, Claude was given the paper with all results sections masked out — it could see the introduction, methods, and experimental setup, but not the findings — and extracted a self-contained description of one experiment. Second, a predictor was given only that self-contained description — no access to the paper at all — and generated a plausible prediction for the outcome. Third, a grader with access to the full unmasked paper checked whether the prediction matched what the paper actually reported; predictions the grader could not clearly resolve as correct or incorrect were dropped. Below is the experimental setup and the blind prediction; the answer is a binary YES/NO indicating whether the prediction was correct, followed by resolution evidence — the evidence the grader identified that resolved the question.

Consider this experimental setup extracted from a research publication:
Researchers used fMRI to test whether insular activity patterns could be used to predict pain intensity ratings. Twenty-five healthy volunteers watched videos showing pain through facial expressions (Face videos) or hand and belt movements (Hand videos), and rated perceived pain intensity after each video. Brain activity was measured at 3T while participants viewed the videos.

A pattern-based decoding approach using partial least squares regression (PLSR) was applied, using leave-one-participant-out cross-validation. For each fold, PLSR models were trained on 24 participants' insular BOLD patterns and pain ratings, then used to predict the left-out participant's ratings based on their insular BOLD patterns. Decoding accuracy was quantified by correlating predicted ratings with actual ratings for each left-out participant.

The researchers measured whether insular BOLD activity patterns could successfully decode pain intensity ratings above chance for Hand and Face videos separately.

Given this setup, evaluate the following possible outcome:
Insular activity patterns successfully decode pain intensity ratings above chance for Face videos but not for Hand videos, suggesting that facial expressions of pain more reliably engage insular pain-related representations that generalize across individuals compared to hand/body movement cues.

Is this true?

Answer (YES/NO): NO